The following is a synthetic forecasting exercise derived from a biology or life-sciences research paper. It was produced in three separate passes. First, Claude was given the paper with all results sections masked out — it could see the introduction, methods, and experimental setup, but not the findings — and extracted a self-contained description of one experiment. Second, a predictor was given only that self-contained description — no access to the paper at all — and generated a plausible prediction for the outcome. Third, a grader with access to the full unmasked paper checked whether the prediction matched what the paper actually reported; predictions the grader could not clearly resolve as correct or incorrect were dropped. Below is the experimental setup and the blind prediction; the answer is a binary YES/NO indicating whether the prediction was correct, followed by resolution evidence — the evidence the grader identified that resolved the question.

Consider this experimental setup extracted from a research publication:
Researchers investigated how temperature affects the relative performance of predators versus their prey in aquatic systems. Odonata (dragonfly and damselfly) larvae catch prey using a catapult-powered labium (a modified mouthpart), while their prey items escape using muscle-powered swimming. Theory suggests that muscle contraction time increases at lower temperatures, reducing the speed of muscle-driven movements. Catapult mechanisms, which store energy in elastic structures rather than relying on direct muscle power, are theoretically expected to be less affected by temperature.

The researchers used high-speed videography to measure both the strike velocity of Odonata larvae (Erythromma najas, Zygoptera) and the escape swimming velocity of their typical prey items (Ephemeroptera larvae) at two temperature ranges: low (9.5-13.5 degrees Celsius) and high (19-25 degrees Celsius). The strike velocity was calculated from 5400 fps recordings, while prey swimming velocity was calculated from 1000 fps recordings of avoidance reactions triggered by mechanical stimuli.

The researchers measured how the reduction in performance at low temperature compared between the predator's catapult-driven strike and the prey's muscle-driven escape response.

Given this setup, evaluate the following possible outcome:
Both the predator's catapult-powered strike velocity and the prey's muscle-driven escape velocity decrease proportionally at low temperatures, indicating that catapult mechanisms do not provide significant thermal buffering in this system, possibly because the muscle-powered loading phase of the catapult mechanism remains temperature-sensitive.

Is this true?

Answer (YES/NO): NO